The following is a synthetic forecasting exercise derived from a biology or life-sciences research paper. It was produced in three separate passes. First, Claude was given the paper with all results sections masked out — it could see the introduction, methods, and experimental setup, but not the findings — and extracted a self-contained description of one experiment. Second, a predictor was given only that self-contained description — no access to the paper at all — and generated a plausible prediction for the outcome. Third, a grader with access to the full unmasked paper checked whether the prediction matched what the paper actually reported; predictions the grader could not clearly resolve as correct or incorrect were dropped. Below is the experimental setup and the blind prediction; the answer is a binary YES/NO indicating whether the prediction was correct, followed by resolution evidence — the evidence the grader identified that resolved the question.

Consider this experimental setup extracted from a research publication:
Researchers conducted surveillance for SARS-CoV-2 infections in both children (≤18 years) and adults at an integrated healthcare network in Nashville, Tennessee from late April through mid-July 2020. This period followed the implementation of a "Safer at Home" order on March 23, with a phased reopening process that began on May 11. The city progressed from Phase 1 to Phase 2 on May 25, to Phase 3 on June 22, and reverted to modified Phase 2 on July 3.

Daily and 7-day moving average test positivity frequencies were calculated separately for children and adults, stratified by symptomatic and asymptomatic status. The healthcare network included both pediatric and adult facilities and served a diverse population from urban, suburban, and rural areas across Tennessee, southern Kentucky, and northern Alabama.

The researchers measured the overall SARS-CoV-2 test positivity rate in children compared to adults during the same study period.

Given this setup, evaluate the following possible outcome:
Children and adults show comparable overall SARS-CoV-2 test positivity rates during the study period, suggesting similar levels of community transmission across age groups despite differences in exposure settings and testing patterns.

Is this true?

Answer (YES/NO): NO